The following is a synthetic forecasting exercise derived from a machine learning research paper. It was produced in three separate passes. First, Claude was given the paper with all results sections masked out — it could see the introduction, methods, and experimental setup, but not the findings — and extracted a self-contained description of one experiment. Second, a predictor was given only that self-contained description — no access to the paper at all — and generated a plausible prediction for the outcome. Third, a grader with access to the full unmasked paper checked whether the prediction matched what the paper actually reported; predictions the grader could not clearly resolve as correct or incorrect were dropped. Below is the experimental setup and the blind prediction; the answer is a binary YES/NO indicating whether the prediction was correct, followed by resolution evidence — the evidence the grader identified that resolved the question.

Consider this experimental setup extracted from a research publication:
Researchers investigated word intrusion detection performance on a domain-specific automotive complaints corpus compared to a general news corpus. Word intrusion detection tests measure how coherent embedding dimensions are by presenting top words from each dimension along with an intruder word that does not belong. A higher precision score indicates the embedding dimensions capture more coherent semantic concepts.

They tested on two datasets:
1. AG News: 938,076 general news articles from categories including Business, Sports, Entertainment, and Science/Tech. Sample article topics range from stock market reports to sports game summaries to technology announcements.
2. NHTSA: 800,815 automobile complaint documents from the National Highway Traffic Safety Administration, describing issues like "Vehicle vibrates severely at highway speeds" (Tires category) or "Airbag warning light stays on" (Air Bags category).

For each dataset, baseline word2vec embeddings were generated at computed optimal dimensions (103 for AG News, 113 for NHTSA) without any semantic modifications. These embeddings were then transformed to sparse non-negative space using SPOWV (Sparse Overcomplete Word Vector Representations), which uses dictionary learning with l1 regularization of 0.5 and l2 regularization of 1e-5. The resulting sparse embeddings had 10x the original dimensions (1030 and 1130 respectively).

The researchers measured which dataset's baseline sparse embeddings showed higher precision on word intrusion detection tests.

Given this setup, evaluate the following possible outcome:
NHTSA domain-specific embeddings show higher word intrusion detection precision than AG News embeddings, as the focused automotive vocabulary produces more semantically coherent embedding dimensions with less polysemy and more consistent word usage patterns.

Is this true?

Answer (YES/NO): YES